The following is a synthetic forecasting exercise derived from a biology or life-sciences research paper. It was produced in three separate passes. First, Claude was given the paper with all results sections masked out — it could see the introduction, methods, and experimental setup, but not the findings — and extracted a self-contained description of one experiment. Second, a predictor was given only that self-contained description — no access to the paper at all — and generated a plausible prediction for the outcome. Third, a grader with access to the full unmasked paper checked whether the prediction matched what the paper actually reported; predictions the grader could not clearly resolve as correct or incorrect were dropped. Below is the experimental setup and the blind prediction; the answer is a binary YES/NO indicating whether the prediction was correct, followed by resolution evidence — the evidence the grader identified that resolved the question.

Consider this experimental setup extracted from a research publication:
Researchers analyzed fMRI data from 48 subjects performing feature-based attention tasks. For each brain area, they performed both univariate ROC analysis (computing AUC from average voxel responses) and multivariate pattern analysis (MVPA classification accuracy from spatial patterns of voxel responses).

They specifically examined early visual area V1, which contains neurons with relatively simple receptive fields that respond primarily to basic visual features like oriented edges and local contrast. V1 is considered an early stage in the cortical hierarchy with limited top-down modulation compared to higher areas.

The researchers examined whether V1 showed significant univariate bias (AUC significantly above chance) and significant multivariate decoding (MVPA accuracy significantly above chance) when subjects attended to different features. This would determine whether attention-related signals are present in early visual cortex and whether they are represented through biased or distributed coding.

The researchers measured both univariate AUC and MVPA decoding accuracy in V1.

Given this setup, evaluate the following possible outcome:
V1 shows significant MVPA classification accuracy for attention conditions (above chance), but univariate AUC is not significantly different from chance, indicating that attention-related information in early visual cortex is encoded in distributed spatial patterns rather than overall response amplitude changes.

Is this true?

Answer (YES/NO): YES